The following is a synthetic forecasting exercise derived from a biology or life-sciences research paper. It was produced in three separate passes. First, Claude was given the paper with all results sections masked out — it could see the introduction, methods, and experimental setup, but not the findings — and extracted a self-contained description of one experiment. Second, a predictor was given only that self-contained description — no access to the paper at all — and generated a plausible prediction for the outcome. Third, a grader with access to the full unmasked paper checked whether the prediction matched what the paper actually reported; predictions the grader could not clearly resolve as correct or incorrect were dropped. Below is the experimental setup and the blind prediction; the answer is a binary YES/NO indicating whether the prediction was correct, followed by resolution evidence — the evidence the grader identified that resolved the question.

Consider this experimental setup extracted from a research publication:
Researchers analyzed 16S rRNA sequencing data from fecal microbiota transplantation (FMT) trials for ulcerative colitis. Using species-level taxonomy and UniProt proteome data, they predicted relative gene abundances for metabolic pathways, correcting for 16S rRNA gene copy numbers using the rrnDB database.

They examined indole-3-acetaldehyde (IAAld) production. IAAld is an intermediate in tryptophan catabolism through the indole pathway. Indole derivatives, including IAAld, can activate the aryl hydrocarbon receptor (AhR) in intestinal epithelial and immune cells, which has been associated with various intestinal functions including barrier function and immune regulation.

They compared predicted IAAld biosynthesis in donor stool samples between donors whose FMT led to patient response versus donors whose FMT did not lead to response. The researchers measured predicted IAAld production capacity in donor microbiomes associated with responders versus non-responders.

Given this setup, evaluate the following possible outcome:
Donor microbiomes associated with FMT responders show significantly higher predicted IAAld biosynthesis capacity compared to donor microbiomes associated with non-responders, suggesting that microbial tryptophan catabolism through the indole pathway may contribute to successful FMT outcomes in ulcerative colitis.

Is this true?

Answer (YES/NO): YES